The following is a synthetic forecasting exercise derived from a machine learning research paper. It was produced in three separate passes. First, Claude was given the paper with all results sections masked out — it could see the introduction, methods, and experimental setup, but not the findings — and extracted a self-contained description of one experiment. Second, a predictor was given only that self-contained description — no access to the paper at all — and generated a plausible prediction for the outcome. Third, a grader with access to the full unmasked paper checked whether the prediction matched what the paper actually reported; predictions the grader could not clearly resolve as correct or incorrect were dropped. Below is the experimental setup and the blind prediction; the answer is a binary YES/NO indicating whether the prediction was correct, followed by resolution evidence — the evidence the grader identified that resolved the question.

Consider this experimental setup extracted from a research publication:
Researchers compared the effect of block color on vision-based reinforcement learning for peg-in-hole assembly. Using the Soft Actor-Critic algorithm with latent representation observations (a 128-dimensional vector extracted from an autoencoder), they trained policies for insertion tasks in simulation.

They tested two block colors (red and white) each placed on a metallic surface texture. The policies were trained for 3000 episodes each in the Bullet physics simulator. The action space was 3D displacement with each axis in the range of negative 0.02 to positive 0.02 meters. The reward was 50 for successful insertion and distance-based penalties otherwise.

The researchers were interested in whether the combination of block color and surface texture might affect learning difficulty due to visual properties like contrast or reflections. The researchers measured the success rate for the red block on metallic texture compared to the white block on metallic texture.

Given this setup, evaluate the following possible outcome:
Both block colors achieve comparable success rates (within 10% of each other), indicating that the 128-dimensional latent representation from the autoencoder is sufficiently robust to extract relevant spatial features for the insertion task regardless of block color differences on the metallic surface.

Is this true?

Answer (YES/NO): NO